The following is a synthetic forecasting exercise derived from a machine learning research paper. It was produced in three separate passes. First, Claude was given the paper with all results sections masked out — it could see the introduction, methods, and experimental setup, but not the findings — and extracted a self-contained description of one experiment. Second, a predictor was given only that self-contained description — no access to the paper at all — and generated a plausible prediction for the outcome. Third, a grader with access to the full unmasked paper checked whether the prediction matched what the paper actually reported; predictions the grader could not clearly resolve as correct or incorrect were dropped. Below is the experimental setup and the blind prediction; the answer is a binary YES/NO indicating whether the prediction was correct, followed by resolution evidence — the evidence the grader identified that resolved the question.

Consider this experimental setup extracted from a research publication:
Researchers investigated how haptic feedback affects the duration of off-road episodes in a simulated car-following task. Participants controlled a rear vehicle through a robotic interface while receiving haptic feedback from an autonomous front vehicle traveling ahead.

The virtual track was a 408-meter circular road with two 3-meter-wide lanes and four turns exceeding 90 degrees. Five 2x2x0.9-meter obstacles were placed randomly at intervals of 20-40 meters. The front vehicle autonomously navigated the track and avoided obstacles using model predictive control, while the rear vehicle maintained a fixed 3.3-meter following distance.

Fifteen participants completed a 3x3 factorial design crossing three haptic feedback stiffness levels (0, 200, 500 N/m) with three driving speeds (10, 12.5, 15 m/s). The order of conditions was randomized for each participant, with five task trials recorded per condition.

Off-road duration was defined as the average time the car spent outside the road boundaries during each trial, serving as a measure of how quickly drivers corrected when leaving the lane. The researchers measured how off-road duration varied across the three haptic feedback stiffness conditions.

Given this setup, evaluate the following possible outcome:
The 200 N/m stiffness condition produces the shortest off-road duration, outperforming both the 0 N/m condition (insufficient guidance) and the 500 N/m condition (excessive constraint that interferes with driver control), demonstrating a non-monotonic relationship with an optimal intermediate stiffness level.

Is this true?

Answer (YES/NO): NO